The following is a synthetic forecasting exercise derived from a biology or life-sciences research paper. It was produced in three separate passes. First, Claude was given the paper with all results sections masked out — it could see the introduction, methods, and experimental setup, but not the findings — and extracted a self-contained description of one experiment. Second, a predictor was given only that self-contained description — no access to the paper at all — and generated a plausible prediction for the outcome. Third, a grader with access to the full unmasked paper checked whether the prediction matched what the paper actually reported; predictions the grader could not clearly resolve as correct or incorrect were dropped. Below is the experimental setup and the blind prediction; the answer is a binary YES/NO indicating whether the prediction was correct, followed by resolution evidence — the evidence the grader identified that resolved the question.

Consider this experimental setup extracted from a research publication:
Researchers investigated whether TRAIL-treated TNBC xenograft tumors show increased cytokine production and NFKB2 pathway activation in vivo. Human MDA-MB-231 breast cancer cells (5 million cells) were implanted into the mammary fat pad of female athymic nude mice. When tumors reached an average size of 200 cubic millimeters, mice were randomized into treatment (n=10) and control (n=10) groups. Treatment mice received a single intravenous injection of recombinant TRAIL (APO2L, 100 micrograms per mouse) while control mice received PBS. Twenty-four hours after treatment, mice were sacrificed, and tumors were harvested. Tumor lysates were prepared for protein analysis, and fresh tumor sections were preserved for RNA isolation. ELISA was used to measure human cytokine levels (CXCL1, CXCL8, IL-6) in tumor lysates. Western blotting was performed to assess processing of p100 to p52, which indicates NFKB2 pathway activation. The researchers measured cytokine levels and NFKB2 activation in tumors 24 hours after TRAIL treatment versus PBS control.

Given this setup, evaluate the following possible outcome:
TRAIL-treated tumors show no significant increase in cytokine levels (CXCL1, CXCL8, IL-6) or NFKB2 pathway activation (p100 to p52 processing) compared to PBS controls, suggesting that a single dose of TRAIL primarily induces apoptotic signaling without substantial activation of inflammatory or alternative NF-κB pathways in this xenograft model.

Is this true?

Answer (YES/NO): NO